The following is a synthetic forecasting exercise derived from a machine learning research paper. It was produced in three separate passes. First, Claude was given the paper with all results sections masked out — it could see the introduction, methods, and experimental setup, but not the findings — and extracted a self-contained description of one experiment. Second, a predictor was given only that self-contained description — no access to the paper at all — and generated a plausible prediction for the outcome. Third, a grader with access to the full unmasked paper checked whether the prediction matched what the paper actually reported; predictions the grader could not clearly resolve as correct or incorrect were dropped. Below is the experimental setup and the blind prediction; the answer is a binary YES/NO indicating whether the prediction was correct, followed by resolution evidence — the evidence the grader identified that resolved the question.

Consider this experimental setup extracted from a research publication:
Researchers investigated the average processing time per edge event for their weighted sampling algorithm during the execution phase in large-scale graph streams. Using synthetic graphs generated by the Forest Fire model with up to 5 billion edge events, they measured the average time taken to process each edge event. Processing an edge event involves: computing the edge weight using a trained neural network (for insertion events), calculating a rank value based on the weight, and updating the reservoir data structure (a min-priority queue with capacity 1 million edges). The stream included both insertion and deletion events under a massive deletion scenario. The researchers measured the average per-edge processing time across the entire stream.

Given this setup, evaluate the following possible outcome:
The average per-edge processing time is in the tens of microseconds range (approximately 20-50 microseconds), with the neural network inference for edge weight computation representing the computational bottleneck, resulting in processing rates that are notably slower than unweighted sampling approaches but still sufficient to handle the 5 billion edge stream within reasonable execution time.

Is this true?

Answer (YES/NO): NO